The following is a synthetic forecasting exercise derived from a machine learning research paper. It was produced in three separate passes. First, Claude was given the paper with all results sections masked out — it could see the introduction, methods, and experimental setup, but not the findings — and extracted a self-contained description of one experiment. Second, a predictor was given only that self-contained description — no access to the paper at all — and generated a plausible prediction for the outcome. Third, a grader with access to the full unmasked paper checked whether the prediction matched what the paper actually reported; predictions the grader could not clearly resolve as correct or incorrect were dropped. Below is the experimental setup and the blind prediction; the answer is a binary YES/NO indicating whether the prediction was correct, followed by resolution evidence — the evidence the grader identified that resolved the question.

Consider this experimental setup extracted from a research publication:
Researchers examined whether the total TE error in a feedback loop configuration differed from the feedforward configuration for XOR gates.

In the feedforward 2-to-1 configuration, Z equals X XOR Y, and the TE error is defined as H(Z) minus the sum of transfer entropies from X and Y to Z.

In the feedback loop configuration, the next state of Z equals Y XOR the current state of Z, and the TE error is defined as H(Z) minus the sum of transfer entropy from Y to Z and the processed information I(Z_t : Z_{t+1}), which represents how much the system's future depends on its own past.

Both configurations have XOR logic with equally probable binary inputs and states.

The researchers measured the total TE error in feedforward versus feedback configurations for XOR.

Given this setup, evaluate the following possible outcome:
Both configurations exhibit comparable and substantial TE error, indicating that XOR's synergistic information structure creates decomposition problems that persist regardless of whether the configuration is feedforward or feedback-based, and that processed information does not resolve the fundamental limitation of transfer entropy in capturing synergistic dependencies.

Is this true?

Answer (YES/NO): YES